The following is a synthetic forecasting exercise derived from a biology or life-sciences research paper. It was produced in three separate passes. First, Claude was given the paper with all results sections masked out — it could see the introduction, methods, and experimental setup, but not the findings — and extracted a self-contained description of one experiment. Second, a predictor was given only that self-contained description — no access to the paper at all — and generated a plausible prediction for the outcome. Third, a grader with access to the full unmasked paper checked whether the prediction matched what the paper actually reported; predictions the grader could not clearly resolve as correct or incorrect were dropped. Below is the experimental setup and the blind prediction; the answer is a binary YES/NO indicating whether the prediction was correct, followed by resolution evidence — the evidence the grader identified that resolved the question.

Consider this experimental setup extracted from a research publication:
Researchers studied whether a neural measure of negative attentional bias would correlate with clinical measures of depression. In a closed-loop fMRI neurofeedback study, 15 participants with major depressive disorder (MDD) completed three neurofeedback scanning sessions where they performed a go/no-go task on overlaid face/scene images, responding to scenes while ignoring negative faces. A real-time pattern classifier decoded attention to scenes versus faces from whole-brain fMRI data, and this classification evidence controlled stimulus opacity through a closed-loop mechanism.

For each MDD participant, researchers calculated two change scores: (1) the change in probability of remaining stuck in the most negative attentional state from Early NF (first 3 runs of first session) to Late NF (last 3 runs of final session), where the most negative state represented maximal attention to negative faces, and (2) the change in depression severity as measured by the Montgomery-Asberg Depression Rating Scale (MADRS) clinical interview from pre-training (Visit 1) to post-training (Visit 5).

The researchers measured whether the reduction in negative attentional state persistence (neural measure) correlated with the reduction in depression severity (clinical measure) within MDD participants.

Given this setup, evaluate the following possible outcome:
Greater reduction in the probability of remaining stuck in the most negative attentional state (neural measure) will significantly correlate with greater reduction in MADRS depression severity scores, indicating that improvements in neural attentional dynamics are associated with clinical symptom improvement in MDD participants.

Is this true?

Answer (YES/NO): NO